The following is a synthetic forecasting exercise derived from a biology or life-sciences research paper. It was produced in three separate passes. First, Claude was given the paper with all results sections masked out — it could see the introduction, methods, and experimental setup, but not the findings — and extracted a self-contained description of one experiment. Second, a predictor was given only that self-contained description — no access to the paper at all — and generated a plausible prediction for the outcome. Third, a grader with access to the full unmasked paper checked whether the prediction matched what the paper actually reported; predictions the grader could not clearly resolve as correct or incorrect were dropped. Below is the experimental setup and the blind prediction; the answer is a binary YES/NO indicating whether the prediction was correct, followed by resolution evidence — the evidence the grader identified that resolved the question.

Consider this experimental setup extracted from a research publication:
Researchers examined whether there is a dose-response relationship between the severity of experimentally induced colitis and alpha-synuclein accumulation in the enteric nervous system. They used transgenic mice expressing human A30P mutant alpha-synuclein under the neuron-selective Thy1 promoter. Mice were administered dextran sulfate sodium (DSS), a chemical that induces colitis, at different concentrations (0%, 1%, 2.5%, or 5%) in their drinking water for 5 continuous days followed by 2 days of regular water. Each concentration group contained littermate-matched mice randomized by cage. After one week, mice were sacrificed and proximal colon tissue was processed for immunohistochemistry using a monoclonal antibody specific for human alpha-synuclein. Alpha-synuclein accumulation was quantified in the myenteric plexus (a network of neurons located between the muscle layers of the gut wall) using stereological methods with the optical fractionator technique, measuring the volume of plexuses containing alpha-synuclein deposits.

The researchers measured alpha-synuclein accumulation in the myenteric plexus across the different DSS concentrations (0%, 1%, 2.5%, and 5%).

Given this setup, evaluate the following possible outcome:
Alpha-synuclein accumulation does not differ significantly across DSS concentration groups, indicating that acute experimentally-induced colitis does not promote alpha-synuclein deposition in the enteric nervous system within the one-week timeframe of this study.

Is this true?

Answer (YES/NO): NO